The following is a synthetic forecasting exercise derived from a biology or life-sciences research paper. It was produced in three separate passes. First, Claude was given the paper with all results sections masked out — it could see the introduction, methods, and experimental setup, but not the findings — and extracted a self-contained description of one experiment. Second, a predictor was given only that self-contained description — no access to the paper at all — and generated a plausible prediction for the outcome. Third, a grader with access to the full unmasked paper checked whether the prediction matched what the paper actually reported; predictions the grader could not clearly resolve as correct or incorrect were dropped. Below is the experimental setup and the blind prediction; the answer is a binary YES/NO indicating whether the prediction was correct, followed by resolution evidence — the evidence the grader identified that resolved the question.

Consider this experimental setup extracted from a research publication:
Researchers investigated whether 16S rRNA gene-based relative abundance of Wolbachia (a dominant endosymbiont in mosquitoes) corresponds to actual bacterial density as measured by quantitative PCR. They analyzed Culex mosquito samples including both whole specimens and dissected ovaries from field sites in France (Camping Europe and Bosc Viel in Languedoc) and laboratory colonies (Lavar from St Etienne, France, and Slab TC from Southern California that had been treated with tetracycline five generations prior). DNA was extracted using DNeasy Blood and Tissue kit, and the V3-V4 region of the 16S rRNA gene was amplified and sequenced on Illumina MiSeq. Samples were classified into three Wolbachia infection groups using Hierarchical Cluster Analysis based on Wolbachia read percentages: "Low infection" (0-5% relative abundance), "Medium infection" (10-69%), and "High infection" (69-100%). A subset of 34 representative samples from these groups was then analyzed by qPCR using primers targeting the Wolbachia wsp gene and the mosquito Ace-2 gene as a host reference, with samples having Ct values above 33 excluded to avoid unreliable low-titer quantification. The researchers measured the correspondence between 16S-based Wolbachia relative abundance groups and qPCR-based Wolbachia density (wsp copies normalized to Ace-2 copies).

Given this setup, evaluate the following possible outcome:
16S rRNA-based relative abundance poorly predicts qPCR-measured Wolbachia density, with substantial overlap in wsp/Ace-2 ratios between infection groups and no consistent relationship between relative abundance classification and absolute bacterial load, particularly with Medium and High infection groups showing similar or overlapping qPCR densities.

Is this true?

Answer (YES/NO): NO